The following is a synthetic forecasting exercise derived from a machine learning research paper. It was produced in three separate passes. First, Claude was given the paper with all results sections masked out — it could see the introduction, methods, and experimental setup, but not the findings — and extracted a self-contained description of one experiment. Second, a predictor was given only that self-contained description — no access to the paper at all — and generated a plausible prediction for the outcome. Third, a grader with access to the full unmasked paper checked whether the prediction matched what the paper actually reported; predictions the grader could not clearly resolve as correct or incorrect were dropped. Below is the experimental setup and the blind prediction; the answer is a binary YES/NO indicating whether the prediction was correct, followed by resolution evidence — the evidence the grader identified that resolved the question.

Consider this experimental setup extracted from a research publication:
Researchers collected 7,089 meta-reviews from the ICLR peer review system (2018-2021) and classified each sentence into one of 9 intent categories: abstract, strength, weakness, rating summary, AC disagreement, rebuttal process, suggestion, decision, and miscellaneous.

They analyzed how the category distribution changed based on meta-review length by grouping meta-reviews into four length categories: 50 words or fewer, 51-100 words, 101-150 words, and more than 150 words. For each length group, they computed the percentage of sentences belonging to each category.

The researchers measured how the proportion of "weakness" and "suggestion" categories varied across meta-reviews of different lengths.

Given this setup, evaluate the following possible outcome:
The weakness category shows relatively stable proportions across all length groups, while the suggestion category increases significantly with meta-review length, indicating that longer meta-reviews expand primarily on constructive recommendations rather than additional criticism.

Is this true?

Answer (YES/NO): NO